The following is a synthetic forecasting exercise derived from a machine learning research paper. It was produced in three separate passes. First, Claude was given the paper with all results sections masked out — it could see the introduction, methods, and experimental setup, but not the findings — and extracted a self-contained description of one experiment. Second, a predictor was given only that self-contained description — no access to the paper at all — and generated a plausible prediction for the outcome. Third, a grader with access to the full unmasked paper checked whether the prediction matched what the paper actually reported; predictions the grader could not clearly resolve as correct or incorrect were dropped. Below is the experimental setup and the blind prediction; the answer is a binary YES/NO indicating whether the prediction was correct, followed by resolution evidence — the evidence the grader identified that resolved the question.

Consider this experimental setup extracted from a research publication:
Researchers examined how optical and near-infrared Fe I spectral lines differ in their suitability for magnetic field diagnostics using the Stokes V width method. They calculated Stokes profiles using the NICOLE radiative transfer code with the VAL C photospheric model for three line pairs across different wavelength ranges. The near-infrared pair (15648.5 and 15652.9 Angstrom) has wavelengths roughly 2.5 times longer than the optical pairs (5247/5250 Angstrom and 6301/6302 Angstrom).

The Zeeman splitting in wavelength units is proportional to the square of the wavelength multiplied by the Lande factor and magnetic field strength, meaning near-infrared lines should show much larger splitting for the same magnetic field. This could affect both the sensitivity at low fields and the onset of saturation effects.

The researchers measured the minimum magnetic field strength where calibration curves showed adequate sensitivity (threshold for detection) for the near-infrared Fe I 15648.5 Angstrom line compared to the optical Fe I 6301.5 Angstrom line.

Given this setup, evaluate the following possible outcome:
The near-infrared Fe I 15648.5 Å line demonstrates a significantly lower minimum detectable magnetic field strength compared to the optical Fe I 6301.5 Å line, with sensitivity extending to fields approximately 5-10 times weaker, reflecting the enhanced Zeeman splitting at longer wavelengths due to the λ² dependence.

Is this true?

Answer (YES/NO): NO